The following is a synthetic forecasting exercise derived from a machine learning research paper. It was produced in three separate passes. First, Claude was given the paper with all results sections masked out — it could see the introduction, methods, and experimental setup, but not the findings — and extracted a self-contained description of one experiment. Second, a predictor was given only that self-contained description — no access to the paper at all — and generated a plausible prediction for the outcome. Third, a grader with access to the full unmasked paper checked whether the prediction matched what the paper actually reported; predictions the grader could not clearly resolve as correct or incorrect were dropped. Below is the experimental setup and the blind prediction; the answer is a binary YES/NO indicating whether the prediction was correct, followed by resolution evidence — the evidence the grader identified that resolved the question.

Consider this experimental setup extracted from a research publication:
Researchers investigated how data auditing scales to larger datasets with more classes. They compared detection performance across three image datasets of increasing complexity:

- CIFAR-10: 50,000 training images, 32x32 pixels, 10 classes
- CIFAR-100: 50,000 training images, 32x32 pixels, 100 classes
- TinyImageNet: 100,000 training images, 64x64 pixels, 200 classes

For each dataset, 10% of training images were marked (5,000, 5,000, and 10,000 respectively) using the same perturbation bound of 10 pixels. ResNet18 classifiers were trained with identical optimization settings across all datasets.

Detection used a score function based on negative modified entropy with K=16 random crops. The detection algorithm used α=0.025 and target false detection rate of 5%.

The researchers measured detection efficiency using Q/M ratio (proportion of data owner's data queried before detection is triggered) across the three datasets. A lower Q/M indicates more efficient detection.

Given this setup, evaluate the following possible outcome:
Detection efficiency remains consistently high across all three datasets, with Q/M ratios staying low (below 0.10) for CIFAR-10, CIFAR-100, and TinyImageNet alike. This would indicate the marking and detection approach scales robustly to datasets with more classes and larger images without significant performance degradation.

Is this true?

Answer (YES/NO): NO